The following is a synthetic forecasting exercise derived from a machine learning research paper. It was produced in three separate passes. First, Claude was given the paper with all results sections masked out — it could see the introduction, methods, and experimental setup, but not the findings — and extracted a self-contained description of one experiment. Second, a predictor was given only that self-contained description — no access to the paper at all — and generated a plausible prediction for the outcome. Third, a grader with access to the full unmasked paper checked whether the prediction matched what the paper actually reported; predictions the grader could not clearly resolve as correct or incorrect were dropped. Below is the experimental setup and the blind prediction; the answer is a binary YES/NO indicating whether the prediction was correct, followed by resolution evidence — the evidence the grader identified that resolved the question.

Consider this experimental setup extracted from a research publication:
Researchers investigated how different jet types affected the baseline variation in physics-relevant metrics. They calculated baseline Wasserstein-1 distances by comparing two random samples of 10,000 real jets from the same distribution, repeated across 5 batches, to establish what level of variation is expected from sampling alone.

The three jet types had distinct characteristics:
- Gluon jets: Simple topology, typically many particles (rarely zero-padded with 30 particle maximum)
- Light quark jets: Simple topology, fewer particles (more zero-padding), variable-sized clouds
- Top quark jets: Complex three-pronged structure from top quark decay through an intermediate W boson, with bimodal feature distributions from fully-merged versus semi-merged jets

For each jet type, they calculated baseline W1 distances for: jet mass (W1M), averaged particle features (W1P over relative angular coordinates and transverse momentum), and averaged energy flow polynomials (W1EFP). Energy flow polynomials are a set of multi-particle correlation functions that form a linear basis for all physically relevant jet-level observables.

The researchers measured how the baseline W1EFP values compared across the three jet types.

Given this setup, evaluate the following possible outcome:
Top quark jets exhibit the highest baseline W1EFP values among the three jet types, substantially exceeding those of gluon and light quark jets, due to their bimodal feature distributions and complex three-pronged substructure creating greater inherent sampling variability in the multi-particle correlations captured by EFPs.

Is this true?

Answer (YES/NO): YES